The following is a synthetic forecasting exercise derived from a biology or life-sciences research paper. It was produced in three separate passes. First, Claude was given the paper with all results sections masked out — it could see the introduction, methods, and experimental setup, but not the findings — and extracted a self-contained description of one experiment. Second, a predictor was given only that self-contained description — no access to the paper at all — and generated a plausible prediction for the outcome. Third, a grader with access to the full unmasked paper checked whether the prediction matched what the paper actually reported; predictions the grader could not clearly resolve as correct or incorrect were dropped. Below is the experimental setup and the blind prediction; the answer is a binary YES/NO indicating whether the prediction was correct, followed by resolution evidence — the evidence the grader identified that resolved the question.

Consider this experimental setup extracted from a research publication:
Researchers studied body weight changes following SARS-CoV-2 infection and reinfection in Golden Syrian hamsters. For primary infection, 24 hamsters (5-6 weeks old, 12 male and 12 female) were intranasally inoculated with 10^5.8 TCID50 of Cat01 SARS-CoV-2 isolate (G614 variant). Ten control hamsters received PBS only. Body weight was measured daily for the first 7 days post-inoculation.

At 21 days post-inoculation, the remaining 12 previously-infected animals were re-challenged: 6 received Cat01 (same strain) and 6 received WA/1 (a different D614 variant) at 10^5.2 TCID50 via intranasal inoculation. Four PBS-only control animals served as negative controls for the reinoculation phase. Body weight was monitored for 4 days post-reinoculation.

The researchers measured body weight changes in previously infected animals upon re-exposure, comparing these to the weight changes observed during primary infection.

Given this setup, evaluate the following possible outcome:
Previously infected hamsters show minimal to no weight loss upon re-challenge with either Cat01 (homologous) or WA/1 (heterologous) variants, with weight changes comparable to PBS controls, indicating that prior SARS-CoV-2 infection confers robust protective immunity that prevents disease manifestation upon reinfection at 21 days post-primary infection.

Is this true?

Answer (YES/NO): YES